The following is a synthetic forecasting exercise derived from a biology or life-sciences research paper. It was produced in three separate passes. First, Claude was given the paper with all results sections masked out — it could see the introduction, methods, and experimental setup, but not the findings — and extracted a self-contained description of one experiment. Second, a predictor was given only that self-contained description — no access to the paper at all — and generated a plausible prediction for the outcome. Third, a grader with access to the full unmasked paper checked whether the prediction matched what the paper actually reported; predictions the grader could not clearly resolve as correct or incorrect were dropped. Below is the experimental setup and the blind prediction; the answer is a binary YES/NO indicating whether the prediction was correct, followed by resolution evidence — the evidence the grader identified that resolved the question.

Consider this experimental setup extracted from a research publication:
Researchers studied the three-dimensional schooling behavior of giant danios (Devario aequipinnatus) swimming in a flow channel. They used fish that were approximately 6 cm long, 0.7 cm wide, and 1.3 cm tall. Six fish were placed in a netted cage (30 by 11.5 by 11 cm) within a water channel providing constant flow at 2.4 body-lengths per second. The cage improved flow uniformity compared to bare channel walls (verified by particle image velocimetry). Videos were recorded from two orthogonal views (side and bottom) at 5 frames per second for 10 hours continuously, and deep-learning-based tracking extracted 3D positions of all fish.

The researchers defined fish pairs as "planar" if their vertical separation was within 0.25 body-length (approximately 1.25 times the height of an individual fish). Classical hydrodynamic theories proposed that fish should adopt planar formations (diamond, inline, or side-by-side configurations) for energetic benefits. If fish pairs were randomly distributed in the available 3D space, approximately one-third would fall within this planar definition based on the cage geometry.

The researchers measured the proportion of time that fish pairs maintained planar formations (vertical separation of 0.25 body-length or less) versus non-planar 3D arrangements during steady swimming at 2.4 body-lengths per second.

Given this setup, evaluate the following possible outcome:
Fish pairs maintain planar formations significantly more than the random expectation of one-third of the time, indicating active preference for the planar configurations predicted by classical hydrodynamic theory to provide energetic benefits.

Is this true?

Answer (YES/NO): NO